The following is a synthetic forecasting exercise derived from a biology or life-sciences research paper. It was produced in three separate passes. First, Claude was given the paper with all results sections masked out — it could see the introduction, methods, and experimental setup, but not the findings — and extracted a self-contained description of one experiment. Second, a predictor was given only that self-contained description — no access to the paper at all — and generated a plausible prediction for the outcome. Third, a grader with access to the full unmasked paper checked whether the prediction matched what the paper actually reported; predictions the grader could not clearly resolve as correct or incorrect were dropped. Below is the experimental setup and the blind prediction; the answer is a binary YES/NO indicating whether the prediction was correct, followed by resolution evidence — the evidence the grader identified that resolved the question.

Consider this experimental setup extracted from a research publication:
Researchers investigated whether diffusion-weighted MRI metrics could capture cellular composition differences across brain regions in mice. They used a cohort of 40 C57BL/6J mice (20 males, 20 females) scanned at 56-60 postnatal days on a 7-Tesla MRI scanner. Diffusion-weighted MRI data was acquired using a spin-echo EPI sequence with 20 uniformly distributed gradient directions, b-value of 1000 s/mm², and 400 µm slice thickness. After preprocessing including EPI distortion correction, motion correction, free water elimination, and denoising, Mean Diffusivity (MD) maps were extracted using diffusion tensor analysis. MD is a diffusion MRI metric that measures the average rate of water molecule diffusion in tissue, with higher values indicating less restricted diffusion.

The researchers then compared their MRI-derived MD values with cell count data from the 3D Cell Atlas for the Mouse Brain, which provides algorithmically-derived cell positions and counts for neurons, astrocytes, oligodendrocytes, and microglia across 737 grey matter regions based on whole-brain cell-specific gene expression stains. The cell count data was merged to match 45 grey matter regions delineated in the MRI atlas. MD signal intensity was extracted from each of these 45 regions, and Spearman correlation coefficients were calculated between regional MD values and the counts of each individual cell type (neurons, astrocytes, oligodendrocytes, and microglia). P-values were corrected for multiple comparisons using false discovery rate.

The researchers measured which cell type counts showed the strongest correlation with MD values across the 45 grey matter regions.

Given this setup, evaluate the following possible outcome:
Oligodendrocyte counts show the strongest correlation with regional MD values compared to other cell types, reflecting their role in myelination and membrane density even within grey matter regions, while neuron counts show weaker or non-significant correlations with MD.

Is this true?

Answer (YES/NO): NO